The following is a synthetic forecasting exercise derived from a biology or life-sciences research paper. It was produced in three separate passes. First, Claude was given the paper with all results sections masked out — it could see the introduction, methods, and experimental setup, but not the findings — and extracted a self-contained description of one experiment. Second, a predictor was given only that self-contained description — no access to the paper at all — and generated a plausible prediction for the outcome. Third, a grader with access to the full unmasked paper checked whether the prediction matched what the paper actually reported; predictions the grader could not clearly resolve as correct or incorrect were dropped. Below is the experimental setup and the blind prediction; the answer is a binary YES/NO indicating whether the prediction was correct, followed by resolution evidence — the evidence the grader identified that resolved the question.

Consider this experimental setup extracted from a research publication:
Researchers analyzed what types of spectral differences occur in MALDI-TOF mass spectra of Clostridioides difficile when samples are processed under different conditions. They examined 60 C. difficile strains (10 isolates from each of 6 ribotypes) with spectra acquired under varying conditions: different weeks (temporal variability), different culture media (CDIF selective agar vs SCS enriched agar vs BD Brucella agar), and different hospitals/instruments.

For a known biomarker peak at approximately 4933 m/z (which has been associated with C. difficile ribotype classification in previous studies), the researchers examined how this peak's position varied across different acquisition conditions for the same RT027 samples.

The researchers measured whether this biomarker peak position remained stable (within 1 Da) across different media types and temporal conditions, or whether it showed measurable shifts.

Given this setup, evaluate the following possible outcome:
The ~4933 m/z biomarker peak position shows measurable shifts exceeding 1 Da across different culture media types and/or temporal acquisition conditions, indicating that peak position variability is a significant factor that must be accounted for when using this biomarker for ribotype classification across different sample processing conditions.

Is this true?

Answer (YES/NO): YES